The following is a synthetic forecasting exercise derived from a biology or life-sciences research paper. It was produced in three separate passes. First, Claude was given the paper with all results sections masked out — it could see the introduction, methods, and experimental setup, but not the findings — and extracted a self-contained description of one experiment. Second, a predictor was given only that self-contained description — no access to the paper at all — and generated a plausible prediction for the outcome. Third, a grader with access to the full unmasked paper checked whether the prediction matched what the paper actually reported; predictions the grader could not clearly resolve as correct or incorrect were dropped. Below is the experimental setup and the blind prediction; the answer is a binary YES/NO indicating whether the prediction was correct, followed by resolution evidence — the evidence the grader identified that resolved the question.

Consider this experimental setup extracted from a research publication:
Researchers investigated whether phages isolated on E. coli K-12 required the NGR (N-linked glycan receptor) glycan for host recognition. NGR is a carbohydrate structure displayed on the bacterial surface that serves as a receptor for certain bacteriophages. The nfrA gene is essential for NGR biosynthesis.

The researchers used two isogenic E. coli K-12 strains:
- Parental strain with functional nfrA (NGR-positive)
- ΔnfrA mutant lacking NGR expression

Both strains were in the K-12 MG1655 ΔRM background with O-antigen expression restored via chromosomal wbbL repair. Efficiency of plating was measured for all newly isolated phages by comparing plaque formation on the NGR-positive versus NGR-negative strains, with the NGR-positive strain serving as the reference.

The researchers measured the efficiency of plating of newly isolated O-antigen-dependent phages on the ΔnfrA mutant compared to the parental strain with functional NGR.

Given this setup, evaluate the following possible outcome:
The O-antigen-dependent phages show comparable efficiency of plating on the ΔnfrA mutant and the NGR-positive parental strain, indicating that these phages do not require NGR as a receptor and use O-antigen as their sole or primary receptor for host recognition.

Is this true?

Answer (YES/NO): YES